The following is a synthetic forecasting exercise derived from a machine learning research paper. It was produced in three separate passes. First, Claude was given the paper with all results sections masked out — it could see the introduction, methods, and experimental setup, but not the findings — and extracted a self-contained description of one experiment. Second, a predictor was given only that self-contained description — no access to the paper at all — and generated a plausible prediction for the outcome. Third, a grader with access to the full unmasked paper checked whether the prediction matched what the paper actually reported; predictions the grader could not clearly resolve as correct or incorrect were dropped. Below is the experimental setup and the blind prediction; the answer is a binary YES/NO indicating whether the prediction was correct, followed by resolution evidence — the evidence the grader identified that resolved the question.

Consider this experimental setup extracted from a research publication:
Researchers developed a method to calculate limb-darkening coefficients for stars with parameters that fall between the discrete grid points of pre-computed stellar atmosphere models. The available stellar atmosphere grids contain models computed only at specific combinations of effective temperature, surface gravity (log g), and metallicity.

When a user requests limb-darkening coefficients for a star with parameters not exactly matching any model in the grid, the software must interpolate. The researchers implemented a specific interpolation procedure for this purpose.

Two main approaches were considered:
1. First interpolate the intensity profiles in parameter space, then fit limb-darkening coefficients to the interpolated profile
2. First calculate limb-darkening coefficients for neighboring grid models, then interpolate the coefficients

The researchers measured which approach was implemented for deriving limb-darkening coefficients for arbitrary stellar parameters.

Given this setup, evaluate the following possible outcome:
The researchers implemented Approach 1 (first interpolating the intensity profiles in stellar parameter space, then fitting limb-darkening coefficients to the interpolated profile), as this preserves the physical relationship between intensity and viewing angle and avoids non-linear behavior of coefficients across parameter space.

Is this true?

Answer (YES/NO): NO